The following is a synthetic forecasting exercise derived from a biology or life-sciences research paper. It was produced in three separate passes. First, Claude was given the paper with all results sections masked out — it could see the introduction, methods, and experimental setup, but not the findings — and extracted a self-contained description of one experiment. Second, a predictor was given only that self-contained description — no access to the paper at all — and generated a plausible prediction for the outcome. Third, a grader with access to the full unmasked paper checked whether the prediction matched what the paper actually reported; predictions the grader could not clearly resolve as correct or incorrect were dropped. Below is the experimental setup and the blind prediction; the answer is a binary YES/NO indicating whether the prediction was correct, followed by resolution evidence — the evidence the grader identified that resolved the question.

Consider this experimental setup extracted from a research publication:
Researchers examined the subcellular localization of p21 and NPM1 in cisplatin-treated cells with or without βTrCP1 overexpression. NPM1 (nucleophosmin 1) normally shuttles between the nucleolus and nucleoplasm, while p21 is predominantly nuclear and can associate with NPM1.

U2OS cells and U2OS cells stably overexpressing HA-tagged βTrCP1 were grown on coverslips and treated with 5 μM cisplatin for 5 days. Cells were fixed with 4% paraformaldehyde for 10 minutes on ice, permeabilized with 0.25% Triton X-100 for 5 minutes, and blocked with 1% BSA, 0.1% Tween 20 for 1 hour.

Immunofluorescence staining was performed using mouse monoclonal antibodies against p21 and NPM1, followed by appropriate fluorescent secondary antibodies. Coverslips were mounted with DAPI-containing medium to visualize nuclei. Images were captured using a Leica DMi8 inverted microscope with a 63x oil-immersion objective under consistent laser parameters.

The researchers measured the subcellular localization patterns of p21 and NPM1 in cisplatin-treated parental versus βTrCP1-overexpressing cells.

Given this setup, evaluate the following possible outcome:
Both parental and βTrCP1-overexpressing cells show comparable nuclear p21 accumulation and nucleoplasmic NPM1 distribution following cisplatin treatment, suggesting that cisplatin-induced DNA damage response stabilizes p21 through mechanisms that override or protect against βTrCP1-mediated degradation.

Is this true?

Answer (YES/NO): NO